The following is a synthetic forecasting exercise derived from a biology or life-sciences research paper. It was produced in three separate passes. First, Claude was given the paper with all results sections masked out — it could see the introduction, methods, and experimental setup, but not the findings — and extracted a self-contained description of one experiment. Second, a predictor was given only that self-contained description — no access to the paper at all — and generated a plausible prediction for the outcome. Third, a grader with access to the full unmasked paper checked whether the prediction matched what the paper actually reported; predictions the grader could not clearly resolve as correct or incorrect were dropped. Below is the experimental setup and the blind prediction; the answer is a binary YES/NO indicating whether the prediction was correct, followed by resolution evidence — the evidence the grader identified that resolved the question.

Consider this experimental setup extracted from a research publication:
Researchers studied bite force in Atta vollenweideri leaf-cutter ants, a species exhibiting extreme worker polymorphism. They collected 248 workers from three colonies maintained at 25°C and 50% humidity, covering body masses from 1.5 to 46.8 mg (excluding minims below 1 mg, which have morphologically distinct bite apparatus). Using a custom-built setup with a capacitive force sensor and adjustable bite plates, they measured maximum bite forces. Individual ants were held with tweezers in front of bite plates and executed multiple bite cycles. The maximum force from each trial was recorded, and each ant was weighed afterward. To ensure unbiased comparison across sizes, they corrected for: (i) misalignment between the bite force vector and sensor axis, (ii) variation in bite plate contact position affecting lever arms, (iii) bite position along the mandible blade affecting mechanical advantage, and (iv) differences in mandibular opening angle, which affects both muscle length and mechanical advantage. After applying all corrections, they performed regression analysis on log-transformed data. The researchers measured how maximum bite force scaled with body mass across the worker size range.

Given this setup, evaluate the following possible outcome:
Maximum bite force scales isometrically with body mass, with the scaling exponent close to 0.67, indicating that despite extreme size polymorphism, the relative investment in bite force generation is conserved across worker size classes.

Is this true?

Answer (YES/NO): NO